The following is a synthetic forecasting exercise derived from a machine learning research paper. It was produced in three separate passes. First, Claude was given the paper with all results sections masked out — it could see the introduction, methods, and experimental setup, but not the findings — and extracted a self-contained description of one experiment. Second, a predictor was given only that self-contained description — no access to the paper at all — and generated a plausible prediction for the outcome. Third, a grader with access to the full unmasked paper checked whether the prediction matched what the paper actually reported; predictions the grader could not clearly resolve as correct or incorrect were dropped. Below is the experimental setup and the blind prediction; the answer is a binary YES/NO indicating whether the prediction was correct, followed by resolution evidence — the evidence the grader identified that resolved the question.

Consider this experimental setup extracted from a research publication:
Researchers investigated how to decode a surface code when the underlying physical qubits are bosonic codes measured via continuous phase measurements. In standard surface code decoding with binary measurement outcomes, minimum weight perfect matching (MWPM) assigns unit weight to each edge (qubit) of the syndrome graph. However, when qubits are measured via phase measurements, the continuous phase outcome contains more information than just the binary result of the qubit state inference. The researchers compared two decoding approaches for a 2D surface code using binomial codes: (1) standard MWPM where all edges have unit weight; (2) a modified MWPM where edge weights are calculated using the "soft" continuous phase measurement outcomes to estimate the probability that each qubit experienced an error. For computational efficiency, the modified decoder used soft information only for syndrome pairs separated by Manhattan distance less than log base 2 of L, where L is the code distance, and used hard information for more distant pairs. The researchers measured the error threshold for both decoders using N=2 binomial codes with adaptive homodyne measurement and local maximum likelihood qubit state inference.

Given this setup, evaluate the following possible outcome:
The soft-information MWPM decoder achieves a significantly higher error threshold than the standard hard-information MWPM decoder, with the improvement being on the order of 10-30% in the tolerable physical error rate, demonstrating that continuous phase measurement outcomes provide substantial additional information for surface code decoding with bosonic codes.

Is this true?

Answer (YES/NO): NO